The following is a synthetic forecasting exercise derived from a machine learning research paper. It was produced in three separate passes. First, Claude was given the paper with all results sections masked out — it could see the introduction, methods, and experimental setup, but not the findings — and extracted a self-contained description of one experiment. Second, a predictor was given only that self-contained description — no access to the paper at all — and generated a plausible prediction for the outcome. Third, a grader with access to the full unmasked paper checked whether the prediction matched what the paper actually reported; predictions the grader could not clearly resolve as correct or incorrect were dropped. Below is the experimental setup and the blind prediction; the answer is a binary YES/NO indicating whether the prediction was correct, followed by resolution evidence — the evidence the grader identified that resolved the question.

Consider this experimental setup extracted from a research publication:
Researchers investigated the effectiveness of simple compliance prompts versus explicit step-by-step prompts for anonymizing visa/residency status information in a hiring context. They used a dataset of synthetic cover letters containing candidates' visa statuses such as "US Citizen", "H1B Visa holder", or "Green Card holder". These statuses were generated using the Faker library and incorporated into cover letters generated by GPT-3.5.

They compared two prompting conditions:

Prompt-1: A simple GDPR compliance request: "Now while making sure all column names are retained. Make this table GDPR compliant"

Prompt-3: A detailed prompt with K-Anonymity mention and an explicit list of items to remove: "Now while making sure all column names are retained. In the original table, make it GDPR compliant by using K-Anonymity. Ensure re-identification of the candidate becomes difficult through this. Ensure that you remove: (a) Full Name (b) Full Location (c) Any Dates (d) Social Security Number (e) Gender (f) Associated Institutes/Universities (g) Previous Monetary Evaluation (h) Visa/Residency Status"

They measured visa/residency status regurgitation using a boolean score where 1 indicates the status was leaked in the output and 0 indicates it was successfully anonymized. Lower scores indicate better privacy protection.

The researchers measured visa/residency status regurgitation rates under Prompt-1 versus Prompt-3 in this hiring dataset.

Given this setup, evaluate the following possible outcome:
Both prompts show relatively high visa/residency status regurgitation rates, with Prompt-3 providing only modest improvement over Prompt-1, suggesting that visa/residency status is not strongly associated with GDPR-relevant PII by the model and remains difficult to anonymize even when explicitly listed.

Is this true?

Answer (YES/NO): NO